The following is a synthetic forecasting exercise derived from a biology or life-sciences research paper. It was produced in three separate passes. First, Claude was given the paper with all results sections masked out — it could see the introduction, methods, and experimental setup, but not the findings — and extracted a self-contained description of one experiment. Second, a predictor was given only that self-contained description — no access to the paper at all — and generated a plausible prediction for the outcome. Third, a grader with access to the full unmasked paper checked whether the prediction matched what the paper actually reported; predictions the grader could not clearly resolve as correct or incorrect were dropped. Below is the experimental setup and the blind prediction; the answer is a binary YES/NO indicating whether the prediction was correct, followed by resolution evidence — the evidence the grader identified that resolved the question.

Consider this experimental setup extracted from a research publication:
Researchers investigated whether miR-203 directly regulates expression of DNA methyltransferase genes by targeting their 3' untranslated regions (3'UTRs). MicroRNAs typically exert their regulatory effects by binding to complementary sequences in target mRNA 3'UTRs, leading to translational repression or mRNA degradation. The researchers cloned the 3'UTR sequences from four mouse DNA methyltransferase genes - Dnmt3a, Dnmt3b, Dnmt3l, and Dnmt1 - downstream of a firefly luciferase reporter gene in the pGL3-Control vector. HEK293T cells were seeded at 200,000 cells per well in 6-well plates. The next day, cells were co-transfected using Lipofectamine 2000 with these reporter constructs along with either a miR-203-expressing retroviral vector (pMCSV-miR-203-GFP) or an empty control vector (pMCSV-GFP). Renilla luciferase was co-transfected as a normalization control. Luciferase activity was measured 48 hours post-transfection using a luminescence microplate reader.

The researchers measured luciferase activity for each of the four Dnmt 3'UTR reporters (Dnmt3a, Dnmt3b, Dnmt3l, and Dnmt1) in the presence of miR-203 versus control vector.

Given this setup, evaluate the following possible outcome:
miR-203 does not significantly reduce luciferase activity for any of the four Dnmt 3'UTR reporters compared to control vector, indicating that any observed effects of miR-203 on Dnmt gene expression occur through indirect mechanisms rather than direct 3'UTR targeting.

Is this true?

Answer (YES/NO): NO